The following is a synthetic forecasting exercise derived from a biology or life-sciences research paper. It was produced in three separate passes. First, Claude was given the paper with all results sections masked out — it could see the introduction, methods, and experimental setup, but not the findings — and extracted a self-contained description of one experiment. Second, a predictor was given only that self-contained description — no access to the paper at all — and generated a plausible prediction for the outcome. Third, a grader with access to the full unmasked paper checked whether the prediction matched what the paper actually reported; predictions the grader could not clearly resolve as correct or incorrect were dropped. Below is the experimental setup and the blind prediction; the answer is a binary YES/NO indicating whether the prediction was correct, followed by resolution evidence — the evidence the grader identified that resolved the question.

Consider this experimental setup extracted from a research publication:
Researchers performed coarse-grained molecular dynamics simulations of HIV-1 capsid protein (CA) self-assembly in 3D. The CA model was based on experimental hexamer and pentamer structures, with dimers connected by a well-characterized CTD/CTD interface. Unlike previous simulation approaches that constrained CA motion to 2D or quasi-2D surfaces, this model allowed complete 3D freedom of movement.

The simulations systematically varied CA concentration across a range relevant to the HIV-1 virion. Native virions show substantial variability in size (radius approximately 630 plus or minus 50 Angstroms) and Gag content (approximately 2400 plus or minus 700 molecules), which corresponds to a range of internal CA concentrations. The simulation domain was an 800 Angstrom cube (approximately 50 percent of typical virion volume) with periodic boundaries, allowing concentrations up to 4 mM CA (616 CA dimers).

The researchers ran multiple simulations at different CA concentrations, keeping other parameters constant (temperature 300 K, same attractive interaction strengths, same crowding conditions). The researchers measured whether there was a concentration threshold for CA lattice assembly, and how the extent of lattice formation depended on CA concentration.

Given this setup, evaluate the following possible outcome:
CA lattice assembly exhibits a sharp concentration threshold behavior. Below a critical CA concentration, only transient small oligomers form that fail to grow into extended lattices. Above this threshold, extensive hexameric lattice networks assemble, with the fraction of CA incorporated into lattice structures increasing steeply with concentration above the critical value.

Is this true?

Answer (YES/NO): NO